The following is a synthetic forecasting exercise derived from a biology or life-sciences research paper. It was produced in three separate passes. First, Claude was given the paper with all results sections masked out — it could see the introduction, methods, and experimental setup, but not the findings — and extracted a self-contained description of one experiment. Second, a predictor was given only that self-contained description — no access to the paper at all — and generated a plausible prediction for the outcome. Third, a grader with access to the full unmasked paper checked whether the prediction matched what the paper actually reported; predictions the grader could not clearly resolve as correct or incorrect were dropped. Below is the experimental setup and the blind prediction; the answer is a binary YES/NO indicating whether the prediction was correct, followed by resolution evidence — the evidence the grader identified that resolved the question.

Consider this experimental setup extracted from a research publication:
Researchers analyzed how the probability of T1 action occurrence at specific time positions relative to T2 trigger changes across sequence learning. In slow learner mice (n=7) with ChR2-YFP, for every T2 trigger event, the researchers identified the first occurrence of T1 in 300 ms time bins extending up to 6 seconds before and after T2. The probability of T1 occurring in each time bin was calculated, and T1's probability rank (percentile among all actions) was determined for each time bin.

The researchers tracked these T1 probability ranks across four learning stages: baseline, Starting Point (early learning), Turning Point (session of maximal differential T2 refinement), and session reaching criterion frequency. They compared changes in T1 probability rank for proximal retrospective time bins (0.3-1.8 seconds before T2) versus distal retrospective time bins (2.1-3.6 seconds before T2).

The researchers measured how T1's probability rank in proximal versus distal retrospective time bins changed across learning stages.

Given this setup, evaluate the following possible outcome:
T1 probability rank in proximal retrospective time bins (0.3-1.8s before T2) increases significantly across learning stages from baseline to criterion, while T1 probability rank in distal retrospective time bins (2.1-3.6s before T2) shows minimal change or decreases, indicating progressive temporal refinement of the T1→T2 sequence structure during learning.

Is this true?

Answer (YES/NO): NO